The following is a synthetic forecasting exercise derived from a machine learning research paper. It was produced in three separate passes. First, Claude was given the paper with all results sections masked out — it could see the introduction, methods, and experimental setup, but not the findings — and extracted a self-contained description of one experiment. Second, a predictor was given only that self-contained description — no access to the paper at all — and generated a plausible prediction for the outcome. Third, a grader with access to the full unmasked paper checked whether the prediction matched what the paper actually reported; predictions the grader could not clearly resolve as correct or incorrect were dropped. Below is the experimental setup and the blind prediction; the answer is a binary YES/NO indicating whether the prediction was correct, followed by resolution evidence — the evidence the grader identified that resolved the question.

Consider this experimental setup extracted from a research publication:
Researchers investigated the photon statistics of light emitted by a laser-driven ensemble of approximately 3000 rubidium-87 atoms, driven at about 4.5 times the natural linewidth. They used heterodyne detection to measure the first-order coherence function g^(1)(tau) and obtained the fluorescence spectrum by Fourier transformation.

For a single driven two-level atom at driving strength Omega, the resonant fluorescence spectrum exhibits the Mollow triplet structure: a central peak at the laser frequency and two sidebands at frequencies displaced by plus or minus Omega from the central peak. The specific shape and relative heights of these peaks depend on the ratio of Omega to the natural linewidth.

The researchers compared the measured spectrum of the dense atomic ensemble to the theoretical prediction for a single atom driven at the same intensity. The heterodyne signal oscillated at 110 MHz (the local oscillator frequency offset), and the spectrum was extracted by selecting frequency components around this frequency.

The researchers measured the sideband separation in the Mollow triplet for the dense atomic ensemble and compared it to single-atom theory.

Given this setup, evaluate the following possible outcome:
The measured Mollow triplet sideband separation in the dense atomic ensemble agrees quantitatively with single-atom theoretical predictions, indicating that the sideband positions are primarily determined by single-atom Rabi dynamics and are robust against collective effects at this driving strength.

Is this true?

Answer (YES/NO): YES